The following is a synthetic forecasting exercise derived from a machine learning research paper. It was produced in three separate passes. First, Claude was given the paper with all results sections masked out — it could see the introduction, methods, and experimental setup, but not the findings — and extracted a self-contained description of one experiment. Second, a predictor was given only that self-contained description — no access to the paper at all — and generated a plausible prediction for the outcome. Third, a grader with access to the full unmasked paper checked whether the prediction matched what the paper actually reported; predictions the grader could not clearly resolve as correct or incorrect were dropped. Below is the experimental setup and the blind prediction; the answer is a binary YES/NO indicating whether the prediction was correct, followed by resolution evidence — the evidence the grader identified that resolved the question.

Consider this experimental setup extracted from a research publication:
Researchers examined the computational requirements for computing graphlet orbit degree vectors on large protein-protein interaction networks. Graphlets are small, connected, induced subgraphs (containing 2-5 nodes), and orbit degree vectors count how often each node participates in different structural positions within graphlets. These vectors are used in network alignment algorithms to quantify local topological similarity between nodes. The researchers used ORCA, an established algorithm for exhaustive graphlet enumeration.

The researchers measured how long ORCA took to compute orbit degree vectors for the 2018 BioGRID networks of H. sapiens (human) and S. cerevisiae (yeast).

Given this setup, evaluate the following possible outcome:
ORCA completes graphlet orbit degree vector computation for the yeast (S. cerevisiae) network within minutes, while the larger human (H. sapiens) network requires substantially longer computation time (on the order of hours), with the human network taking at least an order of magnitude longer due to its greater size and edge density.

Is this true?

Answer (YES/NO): NO